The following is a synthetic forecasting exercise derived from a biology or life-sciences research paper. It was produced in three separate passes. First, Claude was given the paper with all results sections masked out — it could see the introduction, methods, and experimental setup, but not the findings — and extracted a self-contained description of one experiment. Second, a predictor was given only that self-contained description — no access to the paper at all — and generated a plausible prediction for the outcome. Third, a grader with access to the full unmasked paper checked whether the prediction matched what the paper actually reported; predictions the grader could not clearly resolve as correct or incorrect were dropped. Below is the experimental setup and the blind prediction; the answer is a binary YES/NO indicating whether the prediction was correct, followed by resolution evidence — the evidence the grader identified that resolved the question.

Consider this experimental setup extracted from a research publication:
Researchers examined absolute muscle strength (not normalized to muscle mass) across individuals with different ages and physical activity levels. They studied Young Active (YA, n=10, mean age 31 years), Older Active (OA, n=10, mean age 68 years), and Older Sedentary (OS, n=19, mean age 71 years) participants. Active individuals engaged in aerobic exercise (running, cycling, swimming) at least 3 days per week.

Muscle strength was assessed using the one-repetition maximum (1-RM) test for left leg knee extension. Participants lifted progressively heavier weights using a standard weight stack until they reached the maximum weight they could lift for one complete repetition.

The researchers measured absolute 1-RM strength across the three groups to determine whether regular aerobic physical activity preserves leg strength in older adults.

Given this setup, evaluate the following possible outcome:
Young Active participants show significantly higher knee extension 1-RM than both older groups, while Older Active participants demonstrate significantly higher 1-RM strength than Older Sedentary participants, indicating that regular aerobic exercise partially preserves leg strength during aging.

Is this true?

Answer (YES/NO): NO